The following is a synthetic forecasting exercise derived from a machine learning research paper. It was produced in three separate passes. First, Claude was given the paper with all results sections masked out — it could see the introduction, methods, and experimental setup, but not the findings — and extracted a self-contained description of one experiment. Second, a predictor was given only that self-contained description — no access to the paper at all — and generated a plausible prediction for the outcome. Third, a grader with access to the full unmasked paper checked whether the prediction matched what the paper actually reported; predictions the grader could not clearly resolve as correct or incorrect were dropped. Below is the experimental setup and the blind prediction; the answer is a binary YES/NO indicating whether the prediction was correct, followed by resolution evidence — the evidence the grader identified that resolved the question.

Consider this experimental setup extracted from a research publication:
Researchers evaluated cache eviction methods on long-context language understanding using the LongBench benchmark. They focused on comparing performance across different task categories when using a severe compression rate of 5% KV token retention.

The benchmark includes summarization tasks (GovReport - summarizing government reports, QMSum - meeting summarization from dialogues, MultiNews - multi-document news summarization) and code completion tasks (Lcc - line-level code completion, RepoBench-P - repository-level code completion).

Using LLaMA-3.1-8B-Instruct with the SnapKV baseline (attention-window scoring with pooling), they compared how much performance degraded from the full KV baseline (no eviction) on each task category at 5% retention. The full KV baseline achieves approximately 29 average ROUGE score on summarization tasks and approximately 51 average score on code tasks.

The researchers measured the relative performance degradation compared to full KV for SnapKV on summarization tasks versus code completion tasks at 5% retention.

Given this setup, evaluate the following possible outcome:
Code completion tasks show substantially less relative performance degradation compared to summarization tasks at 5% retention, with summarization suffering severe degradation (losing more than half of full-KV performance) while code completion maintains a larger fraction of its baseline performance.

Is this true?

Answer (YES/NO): NO